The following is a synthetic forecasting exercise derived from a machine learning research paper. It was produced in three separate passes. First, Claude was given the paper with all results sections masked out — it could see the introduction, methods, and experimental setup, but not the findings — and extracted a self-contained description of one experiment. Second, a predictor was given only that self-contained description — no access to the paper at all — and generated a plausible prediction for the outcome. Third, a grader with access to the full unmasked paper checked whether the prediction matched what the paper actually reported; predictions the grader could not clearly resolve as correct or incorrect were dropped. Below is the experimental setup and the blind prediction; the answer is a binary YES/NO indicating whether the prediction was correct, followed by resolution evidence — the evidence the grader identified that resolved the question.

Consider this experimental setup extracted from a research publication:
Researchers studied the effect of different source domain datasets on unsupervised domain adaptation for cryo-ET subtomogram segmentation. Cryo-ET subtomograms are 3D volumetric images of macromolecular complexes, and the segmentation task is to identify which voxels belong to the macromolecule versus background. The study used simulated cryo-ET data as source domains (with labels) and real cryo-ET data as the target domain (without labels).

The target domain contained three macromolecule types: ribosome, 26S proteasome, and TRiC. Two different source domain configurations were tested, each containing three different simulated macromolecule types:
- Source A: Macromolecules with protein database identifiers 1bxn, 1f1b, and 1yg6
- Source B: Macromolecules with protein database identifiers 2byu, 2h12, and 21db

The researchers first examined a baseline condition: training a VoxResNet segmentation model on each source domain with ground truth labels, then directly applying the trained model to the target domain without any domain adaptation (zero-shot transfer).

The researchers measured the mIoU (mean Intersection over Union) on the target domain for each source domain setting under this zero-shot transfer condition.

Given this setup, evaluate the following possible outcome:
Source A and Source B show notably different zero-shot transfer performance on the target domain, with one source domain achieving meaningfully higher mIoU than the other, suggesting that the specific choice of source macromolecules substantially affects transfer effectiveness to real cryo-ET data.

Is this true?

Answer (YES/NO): NO